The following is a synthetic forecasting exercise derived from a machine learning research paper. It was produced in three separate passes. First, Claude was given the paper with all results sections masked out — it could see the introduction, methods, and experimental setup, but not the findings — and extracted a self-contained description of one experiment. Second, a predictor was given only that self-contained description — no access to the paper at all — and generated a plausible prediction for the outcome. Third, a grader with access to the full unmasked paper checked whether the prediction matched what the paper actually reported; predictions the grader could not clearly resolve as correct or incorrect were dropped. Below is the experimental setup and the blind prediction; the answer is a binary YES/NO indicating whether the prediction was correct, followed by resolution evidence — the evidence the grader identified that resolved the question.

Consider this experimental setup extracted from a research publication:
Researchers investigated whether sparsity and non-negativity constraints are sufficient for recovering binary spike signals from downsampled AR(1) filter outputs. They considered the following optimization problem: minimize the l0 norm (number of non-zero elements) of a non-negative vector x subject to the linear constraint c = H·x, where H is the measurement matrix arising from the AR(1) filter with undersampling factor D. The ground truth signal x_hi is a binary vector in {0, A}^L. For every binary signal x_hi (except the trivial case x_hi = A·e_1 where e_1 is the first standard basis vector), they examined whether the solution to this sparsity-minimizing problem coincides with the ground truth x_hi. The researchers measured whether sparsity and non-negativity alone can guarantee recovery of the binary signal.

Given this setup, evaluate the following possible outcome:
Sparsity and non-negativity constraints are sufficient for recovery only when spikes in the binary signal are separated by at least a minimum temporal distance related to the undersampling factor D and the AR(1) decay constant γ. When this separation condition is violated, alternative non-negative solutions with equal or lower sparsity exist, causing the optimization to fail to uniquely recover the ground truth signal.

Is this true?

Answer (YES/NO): NO